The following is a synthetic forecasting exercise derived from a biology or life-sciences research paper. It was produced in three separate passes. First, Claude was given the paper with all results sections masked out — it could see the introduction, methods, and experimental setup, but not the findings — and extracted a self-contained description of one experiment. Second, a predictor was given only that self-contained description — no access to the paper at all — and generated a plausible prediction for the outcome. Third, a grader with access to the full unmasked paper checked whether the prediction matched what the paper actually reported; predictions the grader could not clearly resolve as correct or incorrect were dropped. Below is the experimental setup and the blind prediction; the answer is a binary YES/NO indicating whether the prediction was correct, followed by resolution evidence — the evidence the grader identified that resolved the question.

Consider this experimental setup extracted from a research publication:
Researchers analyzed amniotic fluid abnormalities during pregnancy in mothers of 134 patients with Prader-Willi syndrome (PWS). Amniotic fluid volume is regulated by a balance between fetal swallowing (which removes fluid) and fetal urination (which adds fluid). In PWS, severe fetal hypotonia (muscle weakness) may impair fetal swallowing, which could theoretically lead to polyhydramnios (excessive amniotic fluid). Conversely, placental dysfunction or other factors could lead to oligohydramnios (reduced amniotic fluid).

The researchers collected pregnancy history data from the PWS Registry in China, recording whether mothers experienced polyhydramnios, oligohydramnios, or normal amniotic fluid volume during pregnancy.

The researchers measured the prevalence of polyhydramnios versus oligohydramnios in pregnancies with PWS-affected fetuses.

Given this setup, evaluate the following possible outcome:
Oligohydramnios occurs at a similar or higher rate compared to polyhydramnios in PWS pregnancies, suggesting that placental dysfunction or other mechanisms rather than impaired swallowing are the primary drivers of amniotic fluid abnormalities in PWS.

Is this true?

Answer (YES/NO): NO